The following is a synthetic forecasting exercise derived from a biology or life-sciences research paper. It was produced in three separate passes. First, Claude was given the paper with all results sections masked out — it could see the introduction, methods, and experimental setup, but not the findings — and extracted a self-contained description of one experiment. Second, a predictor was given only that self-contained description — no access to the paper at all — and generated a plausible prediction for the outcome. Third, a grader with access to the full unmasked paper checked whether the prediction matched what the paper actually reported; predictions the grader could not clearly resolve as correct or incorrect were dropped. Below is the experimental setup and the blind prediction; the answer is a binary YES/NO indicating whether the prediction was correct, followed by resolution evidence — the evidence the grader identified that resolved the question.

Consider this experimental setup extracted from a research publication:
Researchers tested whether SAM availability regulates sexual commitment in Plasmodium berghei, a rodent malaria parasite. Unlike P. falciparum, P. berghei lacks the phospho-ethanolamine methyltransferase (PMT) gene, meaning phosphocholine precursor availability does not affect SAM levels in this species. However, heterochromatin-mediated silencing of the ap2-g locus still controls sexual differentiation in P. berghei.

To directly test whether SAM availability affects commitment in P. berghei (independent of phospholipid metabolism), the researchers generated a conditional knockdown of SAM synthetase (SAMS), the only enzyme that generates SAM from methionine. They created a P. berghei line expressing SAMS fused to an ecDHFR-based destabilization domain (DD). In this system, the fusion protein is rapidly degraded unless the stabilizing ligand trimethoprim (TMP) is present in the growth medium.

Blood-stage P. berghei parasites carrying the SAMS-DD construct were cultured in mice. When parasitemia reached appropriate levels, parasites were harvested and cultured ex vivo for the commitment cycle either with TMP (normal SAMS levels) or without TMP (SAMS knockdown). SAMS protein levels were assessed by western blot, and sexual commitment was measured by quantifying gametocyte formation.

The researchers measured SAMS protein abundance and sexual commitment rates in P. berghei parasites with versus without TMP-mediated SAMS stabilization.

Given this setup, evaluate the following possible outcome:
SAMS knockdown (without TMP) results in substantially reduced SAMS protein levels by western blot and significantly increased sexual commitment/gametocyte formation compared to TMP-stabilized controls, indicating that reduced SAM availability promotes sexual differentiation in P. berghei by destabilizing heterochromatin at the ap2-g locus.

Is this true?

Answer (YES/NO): YES